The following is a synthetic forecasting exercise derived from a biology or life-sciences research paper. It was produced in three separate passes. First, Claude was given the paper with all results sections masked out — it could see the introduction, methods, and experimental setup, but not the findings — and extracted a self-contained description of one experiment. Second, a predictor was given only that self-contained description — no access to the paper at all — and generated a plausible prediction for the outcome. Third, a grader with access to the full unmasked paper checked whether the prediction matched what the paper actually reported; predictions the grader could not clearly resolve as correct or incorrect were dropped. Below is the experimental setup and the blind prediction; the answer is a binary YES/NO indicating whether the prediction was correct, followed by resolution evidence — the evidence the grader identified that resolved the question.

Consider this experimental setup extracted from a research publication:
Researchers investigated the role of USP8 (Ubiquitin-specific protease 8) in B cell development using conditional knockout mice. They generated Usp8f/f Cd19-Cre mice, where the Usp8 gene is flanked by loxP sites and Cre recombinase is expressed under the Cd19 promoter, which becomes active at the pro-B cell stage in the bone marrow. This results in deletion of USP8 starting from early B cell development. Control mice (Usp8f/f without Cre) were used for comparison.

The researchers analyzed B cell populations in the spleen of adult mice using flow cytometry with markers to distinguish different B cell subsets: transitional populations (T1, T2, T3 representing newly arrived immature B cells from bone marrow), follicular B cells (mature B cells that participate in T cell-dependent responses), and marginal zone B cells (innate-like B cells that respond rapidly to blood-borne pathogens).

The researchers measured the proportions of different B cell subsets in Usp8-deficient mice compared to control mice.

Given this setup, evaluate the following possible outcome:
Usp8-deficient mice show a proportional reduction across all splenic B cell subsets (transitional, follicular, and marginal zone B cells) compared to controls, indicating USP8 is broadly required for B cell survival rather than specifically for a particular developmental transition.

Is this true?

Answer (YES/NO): NO